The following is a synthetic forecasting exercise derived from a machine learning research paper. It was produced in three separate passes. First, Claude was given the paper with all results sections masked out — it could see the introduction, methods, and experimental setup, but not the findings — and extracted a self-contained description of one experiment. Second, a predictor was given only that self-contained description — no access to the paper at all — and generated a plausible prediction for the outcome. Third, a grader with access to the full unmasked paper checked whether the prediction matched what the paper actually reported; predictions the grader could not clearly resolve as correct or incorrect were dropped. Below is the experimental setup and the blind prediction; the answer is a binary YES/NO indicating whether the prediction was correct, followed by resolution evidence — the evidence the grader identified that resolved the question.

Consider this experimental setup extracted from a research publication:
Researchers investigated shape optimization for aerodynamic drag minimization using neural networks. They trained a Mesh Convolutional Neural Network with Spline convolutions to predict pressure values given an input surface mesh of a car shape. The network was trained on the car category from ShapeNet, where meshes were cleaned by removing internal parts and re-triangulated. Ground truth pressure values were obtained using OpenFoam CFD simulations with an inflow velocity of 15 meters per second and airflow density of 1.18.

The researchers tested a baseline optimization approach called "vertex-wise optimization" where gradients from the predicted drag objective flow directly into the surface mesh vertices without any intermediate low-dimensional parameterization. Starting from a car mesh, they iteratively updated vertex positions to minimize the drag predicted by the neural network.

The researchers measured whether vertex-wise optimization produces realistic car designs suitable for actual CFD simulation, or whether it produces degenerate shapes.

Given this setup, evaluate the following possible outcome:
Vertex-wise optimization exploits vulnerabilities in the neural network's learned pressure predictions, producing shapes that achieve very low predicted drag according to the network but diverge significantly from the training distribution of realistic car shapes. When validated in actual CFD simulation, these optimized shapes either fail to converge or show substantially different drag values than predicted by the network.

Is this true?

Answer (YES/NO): YES